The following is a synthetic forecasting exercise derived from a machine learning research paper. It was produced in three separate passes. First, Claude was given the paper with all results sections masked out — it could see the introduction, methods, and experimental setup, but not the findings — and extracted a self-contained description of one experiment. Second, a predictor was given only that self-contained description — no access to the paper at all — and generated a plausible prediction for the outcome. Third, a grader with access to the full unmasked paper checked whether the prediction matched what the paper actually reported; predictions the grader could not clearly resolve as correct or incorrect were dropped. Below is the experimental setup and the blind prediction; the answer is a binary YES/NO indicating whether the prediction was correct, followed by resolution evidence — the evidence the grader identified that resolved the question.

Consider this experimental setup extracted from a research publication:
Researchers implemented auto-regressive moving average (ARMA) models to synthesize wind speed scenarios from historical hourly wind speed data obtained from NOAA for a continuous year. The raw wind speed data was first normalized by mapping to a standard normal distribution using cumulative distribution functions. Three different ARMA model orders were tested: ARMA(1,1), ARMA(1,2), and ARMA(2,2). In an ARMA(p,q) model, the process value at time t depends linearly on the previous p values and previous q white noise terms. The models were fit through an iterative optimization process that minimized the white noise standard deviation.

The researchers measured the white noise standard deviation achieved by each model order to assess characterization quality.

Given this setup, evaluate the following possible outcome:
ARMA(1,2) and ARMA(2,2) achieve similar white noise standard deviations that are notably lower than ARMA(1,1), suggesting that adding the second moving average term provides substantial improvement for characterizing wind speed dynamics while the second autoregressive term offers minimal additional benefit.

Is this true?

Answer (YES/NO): NO